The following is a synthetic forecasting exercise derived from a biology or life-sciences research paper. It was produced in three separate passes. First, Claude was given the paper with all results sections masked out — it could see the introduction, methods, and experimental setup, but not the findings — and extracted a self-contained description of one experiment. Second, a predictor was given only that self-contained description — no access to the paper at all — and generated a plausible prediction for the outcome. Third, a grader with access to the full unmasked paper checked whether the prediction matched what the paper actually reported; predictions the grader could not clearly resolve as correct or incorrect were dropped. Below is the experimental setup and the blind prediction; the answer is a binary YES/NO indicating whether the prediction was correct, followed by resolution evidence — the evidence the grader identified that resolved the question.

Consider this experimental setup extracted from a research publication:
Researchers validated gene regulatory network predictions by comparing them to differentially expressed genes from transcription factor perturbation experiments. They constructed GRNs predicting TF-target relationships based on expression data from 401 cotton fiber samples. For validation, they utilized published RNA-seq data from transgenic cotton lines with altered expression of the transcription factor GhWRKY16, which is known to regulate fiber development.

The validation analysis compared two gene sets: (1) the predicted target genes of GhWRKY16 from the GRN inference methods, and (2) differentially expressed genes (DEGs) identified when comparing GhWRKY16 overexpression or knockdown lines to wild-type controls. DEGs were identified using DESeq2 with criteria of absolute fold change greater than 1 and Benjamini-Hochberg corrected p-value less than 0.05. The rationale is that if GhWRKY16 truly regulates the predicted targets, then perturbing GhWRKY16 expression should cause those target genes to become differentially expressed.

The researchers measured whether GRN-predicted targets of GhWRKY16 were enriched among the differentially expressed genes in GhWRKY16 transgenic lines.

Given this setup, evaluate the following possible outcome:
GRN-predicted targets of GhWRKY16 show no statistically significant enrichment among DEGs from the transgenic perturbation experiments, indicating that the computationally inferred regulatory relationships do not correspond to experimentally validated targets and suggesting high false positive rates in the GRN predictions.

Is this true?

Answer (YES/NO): NO